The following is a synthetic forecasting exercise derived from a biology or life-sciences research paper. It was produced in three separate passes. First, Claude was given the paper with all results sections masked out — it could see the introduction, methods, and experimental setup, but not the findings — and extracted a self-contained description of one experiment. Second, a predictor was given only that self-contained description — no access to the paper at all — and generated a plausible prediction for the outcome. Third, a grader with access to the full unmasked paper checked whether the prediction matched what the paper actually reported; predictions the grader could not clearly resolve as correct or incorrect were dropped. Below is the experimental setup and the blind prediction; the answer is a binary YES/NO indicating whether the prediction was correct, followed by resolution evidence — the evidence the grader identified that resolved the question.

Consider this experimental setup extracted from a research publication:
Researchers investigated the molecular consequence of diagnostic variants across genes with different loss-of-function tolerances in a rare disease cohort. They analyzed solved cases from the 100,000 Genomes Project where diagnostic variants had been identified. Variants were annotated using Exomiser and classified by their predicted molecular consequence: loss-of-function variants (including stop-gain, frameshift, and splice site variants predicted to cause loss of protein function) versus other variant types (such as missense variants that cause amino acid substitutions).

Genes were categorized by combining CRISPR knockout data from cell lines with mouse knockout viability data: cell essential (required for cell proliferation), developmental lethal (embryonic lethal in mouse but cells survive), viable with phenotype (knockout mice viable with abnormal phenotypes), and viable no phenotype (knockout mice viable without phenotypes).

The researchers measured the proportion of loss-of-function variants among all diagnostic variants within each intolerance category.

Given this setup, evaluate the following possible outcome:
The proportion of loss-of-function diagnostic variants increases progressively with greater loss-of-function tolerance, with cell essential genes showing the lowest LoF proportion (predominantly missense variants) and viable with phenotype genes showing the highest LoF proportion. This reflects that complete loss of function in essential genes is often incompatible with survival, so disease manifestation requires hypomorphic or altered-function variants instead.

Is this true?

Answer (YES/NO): NO